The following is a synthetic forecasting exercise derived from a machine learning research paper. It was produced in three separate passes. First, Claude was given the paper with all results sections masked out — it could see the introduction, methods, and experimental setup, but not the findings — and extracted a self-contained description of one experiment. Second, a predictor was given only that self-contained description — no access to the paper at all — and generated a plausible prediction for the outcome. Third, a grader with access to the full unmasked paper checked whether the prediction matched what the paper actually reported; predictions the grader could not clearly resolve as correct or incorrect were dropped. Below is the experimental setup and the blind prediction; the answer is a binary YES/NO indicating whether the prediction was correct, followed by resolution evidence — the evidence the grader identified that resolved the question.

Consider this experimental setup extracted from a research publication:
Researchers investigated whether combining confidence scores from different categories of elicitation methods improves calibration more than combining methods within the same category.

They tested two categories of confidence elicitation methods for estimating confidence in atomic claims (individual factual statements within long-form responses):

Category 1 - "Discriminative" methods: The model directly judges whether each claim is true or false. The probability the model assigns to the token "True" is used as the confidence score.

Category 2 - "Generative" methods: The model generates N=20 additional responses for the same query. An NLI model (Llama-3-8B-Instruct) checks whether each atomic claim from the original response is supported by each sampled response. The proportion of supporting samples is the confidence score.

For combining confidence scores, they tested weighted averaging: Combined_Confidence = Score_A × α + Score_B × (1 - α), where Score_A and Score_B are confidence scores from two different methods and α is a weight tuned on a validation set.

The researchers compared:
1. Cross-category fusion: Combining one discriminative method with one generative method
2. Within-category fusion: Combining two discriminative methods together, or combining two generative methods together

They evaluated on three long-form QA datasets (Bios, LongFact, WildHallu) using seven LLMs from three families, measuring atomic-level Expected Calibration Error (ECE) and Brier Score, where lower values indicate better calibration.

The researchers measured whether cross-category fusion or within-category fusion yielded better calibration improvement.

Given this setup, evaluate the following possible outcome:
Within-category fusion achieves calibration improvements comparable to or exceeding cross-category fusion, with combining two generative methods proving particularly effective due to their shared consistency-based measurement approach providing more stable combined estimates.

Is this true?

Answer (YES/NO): NO